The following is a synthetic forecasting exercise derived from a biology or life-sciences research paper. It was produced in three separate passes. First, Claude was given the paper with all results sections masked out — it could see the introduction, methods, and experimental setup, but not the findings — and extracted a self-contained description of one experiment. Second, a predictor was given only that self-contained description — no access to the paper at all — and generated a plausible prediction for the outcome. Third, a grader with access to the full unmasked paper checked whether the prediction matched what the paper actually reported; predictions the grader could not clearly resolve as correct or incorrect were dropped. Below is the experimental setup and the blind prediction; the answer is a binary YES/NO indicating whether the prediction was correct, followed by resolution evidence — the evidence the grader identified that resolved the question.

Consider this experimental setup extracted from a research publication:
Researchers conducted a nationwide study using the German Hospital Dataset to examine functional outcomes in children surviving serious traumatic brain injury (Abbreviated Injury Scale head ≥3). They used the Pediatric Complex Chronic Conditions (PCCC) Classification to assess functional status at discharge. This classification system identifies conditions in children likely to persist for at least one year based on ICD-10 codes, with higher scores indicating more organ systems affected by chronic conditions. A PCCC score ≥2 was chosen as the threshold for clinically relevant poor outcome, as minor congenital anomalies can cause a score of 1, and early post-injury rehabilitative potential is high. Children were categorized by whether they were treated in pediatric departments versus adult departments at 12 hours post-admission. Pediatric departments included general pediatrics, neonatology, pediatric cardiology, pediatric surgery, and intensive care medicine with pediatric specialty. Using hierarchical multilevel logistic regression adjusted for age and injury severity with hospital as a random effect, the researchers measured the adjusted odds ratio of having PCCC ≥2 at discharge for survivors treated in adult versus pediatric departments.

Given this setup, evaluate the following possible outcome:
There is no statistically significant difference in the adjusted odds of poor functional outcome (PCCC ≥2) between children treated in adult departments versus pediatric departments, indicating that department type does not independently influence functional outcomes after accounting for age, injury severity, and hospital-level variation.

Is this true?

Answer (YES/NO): YES